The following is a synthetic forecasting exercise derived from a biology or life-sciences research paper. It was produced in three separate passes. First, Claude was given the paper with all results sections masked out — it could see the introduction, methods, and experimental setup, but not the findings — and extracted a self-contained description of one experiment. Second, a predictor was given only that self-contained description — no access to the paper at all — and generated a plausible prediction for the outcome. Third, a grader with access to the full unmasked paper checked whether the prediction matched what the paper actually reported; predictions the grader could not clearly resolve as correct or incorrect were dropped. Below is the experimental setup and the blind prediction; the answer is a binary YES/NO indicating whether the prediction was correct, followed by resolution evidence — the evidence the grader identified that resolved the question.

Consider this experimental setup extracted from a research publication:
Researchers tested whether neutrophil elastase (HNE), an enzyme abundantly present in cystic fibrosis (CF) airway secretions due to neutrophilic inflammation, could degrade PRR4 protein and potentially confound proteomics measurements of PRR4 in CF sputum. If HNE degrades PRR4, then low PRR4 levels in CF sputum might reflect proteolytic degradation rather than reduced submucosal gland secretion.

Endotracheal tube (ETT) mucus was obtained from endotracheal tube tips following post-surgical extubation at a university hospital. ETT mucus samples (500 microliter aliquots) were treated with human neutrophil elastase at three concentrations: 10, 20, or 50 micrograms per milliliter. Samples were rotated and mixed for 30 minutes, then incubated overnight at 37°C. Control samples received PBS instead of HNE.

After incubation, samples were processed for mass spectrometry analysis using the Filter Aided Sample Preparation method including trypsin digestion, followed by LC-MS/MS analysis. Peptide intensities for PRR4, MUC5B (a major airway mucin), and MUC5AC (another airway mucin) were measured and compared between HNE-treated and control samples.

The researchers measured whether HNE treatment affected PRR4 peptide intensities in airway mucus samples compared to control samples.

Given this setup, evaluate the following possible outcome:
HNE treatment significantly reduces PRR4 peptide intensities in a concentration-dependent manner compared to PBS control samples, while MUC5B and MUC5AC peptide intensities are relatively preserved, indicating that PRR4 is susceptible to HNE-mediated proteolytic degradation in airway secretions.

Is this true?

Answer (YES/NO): NO